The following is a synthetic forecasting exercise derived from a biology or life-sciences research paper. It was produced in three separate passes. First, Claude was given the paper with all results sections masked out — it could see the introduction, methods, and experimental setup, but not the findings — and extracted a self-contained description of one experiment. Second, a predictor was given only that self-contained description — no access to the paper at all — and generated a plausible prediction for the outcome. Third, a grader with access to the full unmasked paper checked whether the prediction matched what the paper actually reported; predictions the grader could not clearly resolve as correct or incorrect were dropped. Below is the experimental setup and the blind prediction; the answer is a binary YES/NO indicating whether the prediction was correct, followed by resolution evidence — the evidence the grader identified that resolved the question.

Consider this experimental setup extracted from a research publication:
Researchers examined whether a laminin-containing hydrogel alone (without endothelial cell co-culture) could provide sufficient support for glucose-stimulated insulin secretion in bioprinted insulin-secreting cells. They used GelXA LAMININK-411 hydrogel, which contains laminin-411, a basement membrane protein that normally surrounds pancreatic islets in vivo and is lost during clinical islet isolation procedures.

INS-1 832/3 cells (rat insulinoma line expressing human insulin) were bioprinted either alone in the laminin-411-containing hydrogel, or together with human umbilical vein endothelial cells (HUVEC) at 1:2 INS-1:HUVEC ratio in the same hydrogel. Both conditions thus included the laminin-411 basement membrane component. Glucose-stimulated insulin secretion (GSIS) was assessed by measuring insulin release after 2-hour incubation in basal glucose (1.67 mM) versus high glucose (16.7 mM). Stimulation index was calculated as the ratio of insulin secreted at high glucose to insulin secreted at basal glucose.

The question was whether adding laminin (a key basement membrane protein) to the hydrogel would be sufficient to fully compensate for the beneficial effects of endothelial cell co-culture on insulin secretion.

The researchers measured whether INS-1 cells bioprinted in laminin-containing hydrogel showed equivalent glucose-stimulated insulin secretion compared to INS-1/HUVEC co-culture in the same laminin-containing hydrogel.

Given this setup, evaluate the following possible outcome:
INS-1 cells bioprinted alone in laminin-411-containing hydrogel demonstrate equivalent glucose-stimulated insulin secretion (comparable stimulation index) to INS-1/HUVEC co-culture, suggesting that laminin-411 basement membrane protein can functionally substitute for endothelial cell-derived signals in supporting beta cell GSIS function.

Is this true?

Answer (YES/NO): NO